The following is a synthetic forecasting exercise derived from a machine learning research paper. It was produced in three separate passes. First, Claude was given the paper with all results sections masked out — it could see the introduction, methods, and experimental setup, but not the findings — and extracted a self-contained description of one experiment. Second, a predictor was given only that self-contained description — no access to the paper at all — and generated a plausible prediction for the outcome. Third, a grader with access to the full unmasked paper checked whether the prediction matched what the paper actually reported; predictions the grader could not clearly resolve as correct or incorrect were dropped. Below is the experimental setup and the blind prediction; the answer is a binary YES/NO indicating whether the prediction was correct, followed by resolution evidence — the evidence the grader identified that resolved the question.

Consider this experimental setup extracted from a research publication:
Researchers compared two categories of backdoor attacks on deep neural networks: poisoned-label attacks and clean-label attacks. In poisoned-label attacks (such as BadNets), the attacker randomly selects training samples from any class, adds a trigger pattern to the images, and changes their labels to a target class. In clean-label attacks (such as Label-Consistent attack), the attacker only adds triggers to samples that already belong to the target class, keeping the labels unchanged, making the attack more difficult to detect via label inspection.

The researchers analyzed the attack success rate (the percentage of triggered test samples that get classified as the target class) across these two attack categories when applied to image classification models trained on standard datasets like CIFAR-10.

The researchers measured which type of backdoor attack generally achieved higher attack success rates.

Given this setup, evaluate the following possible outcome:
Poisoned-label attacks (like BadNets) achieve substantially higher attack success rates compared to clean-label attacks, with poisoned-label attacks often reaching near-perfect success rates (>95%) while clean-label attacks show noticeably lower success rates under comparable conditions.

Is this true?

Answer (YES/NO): NO